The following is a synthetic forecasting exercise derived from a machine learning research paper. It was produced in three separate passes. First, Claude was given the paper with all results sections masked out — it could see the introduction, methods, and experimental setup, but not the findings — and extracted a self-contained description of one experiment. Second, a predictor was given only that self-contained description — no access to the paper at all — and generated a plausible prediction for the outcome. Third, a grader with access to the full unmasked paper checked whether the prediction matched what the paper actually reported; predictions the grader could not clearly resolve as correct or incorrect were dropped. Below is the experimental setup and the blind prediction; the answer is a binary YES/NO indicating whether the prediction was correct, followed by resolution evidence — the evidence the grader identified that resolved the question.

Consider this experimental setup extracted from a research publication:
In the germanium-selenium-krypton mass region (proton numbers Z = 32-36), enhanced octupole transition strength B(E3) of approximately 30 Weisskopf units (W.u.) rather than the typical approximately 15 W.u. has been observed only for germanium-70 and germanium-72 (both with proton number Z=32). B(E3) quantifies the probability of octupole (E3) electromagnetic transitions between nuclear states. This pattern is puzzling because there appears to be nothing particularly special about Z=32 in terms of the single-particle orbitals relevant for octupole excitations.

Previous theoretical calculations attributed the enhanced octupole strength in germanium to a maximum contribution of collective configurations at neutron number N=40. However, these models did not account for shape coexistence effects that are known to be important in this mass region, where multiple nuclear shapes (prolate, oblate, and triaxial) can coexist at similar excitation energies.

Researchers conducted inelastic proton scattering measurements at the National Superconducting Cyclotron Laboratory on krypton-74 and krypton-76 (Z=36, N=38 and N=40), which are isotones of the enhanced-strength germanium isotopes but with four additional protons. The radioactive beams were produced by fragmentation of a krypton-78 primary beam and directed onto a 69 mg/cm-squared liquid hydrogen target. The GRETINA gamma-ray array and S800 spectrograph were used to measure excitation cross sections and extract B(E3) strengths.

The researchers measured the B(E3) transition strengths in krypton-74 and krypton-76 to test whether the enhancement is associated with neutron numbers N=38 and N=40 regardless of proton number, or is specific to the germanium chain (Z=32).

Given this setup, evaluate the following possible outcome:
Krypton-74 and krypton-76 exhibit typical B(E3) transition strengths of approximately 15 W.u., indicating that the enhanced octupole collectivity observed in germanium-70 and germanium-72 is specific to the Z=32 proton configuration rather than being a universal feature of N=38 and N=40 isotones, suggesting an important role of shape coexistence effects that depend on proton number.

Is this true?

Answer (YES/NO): NO